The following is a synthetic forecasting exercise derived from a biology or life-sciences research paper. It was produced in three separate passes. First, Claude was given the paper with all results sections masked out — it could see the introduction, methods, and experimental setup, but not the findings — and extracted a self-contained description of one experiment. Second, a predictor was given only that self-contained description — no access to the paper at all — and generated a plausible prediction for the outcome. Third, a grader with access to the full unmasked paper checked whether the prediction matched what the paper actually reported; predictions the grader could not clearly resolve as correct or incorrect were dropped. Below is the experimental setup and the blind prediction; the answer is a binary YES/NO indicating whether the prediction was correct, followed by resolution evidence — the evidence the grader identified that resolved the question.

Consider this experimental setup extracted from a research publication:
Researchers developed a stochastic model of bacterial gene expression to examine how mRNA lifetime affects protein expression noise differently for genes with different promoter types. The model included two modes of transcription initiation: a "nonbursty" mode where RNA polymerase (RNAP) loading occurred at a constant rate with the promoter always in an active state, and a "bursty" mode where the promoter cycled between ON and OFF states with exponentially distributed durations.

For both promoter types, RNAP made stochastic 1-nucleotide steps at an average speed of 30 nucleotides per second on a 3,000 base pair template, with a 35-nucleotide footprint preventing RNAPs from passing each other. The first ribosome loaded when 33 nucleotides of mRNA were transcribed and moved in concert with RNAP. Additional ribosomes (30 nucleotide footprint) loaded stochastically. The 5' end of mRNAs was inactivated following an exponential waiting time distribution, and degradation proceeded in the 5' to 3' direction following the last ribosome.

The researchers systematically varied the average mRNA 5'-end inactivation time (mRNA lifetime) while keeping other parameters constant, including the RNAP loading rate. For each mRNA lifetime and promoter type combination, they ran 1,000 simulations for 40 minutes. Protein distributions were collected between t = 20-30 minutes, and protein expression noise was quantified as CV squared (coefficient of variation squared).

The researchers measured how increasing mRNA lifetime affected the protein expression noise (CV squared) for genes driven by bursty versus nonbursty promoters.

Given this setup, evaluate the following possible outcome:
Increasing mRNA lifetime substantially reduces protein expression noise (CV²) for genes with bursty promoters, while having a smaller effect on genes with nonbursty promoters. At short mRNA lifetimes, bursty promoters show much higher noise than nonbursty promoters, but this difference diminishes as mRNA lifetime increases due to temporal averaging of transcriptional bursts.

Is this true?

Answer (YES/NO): YES